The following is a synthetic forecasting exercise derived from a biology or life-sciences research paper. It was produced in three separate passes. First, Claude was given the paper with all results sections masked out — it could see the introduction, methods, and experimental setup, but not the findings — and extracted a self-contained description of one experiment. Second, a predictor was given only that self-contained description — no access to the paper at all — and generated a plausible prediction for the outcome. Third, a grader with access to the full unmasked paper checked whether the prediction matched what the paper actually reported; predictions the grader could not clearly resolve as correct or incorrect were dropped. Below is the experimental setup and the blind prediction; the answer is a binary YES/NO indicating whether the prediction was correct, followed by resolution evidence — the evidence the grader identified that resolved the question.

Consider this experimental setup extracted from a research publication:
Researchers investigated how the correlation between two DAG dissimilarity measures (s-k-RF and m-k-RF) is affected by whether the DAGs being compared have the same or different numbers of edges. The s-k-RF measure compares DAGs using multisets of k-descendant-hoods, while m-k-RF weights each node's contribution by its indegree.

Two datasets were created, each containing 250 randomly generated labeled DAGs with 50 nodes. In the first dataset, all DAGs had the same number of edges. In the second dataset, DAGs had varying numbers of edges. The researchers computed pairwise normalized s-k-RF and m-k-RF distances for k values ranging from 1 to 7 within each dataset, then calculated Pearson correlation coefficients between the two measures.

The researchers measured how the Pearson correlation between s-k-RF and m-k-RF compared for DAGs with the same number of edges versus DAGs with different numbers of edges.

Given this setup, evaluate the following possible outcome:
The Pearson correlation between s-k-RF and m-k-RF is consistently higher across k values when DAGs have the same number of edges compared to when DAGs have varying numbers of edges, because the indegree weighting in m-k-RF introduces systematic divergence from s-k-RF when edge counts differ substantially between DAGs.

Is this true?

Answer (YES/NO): YES